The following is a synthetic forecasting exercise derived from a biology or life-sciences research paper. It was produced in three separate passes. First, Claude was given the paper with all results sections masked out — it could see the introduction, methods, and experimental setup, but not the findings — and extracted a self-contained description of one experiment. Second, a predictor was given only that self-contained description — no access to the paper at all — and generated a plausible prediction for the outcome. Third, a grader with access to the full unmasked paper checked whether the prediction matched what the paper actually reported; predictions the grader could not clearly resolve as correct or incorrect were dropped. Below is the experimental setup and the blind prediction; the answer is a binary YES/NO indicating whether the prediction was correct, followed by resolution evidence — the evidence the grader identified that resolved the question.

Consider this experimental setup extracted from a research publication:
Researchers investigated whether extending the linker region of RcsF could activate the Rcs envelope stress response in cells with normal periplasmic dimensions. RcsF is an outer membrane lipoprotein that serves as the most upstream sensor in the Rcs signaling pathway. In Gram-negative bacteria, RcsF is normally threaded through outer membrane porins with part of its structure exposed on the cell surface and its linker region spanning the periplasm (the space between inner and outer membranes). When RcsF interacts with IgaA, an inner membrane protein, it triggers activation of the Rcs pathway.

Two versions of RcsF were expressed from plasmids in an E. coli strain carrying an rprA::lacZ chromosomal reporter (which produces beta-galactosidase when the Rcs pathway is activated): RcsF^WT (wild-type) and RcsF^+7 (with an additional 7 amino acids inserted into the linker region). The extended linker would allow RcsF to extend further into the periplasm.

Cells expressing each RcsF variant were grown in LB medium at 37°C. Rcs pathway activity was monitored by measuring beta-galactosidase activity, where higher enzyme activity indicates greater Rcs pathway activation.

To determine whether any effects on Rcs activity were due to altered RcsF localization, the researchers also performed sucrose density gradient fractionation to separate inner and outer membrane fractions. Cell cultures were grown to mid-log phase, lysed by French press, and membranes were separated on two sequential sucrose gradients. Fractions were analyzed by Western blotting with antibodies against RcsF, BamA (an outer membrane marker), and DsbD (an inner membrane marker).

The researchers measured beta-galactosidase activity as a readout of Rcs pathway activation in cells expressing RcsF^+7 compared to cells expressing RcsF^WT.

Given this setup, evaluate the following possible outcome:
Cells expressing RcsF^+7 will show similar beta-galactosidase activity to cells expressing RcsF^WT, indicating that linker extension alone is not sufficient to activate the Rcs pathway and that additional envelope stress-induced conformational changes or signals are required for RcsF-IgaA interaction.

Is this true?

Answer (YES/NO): NO